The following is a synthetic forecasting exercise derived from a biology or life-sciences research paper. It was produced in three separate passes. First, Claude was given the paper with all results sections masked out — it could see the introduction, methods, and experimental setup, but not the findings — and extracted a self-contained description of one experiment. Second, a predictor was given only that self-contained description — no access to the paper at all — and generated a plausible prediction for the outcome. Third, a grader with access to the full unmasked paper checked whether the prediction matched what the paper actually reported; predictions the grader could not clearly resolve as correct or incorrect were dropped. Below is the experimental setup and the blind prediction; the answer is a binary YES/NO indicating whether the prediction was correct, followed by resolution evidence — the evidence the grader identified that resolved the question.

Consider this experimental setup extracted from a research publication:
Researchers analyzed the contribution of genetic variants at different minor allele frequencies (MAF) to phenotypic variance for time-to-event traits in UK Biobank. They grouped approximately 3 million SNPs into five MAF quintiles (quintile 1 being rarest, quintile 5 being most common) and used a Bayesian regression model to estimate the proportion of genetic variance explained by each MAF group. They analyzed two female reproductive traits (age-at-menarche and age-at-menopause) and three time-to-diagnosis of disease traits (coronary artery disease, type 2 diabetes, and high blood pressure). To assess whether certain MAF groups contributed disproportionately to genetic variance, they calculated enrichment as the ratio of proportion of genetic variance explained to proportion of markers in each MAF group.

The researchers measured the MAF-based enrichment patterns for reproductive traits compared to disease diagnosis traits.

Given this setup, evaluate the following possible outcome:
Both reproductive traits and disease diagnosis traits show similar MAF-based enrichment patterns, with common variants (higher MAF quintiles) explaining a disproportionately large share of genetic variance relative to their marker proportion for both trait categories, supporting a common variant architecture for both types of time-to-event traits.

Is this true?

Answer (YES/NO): NO